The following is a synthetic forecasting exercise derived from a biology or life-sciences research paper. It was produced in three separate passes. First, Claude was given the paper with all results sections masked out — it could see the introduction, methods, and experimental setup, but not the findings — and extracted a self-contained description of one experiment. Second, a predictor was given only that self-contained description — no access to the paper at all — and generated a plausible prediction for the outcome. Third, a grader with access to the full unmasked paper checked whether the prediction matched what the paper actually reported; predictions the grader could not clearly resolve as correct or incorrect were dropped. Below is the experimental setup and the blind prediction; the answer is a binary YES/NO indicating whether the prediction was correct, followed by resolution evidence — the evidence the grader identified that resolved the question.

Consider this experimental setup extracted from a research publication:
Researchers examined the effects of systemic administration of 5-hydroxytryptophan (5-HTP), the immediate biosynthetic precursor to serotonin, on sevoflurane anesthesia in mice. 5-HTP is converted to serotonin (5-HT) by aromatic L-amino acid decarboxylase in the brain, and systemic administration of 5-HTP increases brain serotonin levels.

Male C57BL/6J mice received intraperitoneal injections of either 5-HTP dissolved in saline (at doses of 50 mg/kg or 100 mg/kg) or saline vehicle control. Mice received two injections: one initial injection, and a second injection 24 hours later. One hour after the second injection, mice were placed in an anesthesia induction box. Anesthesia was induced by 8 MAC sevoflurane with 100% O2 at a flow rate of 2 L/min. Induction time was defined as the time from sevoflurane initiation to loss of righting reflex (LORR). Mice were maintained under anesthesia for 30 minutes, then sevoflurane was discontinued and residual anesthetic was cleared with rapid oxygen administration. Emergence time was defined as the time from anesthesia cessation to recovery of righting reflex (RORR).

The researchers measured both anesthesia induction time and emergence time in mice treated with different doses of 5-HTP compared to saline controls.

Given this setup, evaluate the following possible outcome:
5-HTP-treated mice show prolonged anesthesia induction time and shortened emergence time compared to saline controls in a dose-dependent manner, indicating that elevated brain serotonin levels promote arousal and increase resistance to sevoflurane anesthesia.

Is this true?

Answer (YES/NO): YES